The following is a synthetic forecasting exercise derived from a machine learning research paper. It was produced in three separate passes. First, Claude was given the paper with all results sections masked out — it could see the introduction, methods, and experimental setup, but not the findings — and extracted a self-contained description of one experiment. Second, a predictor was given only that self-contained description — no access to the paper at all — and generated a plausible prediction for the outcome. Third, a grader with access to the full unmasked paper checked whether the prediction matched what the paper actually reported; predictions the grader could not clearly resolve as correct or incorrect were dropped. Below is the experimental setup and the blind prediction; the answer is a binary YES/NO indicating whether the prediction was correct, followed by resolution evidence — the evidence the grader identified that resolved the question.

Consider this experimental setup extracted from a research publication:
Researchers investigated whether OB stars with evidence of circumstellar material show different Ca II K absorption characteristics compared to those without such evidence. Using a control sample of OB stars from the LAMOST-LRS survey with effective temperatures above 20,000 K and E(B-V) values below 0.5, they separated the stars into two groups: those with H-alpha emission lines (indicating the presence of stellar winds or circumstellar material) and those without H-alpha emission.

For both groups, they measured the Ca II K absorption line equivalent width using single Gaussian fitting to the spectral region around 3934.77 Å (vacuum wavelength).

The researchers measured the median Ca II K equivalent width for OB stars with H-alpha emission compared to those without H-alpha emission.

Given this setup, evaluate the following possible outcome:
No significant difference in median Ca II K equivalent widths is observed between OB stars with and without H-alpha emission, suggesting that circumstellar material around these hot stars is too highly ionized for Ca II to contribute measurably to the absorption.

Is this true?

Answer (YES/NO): NO